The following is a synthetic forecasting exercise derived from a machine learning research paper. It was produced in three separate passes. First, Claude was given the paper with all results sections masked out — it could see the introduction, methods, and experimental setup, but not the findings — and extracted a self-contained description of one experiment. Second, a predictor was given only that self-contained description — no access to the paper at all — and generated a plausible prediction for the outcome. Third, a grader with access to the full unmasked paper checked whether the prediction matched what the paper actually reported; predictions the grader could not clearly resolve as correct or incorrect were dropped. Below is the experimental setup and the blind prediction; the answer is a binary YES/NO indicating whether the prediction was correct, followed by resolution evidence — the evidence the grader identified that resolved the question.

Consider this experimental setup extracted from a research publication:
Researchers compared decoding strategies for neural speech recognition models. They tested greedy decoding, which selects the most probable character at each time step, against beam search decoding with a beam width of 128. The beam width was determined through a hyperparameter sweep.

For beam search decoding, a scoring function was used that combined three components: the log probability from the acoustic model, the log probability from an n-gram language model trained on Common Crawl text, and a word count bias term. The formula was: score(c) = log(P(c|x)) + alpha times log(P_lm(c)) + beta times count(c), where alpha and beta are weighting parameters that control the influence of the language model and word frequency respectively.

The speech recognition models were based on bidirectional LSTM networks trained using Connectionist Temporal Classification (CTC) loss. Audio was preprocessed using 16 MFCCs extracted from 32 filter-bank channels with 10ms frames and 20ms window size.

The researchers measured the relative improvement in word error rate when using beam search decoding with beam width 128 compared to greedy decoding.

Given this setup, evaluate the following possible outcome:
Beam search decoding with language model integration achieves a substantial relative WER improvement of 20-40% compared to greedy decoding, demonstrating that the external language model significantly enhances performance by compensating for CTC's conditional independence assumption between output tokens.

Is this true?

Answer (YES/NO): NO